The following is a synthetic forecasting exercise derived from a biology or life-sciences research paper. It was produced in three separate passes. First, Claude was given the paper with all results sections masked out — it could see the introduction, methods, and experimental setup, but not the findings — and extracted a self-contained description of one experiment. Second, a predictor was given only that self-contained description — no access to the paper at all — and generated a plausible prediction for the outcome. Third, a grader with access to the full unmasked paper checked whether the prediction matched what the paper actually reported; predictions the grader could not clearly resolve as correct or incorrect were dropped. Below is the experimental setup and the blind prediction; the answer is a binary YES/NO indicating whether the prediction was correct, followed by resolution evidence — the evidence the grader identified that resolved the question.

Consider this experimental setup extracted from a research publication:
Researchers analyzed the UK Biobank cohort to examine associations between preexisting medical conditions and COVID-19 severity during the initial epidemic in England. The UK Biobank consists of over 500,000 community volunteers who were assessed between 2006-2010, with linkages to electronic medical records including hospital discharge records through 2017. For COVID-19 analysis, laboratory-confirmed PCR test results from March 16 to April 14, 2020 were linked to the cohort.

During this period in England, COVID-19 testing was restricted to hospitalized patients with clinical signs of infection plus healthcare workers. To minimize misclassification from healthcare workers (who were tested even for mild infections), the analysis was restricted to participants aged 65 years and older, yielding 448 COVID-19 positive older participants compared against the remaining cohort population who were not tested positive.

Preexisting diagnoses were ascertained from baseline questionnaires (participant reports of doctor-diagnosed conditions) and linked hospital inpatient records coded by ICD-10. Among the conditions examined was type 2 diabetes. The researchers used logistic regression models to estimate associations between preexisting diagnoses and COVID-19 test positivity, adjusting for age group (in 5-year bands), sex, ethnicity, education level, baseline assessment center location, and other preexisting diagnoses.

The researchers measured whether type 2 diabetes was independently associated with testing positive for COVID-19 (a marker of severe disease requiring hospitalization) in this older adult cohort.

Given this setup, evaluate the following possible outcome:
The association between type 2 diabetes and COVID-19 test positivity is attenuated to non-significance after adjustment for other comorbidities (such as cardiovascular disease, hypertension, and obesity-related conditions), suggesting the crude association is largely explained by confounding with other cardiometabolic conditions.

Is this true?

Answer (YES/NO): NO